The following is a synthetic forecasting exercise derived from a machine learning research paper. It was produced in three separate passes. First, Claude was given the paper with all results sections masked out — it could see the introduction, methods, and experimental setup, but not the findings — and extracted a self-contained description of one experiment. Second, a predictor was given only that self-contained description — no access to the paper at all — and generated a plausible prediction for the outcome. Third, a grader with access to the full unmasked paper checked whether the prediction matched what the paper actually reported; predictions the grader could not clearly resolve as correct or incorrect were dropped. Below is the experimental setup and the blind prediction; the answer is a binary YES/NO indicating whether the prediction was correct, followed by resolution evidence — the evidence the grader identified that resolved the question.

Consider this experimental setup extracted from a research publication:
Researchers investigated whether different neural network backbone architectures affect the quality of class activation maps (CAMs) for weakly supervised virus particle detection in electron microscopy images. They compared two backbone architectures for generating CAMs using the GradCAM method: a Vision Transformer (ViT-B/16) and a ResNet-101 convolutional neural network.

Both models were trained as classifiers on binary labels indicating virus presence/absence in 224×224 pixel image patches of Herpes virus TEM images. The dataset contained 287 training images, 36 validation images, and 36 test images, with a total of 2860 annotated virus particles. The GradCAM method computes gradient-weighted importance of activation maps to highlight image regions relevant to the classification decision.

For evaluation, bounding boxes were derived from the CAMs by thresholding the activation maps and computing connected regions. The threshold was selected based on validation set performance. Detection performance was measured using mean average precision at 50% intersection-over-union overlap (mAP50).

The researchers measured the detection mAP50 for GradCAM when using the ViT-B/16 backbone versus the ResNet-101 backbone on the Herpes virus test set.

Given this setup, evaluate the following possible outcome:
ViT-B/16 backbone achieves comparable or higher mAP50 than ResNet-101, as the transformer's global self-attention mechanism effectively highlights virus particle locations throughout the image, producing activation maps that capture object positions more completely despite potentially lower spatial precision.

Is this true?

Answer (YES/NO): NO